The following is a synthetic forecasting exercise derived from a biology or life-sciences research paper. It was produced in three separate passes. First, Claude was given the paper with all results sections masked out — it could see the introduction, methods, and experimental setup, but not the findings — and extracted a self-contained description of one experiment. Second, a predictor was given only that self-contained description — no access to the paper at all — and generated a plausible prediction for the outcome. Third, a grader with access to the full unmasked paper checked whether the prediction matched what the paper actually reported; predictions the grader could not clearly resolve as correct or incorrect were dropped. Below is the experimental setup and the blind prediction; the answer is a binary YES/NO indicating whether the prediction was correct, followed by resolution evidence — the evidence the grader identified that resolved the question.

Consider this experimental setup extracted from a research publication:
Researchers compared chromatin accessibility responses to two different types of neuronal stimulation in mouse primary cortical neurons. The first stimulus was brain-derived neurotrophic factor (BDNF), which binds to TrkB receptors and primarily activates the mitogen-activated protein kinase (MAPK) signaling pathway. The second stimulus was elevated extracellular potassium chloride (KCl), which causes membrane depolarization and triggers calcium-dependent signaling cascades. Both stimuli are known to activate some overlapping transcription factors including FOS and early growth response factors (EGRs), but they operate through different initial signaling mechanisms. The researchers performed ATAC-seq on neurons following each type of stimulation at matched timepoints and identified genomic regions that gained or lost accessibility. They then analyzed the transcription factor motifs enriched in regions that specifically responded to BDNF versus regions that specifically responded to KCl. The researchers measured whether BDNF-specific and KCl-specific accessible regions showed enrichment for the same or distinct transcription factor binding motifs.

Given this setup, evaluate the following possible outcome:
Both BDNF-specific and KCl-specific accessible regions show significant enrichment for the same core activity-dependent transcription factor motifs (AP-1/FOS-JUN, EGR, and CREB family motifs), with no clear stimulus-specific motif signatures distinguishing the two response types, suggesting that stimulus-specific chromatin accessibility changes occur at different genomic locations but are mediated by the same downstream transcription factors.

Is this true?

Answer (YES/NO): NO